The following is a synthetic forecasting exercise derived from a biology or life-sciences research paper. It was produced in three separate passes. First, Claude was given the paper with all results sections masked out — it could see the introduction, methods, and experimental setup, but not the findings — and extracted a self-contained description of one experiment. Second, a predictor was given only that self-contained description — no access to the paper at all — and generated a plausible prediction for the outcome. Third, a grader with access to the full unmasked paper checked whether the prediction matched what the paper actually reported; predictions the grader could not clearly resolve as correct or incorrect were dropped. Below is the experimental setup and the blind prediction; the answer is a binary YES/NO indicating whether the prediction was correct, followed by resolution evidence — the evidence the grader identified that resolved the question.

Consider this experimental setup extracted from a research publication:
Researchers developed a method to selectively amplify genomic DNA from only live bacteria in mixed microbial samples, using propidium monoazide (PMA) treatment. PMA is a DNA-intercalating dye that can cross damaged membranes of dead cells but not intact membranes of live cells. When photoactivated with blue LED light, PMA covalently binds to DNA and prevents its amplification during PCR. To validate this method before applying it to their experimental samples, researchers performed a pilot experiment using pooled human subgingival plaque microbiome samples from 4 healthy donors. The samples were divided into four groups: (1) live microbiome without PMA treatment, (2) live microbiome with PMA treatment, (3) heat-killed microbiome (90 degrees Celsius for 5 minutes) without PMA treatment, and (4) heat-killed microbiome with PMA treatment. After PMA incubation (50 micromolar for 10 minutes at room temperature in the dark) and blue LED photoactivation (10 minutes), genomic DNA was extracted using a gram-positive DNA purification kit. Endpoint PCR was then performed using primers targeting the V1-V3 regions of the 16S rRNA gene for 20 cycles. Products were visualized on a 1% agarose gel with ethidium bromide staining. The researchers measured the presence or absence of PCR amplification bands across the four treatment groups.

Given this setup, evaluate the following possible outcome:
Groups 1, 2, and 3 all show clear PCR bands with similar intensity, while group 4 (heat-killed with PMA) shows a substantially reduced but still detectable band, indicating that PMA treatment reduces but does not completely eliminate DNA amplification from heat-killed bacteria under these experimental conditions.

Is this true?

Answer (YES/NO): NO